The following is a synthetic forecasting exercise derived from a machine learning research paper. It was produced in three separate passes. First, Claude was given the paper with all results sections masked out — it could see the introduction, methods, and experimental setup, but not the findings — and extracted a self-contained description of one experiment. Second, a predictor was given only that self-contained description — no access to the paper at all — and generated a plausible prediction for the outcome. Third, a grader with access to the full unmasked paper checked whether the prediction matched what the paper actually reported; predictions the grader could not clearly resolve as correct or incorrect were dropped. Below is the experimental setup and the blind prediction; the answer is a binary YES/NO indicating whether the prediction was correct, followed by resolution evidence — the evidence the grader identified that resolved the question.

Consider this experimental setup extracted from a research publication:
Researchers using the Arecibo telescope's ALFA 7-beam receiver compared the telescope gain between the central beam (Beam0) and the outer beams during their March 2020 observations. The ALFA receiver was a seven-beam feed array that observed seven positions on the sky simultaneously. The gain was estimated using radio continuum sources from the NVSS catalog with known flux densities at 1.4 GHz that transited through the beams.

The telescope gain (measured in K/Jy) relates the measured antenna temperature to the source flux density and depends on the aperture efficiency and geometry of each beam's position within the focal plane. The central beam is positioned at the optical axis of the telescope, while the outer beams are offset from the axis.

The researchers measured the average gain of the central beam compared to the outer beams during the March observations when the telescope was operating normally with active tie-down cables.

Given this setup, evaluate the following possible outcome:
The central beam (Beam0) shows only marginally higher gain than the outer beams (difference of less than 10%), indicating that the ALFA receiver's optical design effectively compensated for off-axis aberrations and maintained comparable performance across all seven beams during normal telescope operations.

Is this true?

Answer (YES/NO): NO